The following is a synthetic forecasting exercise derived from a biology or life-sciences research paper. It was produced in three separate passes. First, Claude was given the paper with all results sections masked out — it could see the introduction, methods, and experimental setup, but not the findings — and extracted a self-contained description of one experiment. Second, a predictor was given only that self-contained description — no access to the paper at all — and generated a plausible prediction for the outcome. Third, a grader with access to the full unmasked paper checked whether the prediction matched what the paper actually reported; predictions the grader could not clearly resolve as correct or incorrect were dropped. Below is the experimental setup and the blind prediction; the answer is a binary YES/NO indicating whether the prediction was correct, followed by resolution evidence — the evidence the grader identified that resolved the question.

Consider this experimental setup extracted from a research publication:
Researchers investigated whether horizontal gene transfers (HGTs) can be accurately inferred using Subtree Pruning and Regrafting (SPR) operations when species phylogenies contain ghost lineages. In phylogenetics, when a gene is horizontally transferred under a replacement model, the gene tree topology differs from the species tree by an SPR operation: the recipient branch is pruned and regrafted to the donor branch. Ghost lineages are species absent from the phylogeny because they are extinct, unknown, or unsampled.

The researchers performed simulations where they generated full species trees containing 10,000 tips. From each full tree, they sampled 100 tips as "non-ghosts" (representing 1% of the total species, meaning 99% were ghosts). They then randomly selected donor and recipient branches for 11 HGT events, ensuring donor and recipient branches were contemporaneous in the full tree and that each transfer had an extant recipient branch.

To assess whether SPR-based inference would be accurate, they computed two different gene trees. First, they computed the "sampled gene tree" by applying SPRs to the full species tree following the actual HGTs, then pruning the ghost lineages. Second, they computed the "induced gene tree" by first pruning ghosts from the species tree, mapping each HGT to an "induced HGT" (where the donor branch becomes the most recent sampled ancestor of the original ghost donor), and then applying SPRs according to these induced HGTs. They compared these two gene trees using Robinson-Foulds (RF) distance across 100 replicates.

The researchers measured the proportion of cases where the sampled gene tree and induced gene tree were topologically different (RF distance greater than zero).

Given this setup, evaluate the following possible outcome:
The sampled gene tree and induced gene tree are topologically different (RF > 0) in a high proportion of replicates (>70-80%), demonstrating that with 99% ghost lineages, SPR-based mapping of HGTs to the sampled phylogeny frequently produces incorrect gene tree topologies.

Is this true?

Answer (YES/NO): NO